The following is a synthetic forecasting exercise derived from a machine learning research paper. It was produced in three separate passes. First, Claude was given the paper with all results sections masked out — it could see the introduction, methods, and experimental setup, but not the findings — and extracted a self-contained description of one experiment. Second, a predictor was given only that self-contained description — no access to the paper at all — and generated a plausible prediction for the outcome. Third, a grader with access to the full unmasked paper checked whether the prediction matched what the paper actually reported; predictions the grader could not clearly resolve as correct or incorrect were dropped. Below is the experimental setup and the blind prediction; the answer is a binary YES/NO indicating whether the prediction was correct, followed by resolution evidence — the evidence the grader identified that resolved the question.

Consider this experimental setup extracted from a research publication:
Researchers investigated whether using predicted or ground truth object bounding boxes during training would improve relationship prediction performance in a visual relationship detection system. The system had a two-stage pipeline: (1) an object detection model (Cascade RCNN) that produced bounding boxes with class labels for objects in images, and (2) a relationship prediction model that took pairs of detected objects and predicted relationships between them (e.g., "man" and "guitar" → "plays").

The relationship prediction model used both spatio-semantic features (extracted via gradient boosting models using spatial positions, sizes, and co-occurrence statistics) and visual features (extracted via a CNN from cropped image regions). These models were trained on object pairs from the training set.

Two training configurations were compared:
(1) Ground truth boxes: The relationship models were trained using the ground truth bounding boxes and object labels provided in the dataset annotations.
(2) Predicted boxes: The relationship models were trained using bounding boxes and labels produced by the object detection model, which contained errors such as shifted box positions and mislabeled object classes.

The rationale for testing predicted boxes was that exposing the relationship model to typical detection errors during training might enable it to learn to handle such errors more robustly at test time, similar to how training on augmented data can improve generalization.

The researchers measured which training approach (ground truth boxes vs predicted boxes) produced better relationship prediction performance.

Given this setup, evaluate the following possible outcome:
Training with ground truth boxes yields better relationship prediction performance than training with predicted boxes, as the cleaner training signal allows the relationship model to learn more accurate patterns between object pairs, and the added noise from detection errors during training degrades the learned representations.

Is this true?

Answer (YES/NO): YES